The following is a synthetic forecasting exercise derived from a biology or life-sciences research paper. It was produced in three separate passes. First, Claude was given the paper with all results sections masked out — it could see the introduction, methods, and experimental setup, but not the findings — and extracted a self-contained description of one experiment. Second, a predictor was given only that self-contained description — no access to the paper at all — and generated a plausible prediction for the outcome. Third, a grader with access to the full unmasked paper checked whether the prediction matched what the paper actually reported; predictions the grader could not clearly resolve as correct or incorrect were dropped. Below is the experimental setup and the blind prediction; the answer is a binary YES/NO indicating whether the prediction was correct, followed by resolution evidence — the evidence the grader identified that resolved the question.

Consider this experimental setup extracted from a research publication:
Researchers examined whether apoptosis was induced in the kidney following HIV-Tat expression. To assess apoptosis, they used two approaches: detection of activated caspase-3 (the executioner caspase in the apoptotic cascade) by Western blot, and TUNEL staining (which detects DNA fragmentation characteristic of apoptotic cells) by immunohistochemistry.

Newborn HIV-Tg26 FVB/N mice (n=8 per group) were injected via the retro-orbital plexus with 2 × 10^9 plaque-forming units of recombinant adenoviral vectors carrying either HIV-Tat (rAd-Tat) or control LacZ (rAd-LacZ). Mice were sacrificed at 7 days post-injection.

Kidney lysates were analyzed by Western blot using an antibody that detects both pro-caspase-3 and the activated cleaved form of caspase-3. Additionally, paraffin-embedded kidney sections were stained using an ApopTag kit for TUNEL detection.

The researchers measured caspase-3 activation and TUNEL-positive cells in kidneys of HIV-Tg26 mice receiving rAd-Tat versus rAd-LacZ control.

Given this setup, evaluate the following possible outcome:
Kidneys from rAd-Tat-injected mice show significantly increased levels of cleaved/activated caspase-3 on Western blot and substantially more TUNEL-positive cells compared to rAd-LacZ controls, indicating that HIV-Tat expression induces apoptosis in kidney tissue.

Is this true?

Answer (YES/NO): NO